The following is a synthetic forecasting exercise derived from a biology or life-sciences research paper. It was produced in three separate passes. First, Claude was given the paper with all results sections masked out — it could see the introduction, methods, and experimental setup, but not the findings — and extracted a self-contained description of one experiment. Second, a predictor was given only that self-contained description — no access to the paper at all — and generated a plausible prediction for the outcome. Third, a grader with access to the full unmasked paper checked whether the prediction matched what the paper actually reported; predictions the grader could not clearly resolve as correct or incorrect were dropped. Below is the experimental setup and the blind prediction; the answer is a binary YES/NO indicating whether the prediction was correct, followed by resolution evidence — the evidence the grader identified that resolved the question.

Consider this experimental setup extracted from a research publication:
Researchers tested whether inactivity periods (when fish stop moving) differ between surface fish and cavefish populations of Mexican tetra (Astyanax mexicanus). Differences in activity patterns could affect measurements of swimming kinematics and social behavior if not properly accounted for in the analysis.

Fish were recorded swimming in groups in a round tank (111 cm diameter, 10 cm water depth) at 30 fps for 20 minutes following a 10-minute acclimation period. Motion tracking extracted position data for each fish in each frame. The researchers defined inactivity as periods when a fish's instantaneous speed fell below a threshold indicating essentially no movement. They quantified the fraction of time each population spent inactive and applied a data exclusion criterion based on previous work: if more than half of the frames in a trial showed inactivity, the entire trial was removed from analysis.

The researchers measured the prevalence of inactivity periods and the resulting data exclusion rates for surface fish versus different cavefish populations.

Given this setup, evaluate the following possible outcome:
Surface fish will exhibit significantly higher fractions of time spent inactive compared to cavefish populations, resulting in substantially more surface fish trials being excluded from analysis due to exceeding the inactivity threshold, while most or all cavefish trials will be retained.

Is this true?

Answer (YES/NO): NO